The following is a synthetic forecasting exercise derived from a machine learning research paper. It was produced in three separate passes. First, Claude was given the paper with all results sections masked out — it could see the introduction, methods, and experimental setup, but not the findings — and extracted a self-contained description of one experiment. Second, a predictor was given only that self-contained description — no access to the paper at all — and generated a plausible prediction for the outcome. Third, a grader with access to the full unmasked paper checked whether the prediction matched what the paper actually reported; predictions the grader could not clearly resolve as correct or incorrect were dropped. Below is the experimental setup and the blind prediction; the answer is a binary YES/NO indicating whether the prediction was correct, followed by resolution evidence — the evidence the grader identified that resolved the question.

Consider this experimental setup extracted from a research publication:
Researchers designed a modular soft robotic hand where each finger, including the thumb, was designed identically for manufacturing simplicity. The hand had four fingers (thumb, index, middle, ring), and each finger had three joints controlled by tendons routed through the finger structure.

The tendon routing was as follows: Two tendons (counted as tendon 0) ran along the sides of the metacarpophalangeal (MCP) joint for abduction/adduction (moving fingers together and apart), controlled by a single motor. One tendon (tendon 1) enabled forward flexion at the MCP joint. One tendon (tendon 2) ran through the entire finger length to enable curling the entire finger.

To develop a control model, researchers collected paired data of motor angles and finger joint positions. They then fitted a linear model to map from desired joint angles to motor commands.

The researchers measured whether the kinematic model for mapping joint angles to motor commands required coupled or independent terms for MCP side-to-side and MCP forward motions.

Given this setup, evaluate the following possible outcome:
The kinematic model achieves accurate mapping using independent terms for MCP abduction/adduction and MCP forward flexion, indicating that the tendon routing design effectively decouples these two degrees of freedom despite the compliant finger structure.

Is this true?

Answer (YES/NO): NO